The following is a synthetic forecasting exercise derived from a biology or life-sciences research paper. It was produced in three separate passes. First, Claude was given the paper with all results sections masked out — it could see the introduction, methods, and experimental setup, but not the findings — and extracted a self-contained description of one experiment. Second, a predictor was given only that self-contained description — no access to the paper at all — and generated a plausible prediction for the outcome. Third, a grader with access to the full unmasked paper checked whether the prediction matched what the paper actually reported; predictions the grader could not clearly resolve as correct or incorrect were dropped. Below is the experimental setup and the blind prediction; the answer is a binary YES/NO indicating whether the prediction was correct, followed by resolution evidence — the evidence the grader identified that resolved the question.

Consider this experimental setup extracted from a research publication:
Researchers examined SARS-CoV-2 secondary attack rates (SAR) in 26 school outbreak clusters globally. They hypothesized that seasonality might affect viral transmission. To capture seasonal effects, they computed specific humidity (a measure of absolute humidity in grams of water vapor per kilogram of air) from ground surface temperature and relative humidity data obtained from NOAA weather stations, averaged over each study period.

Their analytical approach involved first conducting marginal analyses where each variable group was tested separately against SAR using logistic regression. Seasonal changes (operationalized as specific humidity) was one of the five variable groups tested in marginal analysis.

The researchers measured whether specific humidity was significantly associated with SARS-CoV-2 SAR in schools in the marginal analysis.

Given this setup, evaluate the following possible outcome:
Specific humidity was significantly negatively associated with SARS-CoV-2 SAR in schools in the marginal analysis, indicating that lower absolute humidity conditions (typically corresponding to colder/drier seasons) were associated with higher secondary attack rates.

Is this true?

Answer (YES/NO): YES